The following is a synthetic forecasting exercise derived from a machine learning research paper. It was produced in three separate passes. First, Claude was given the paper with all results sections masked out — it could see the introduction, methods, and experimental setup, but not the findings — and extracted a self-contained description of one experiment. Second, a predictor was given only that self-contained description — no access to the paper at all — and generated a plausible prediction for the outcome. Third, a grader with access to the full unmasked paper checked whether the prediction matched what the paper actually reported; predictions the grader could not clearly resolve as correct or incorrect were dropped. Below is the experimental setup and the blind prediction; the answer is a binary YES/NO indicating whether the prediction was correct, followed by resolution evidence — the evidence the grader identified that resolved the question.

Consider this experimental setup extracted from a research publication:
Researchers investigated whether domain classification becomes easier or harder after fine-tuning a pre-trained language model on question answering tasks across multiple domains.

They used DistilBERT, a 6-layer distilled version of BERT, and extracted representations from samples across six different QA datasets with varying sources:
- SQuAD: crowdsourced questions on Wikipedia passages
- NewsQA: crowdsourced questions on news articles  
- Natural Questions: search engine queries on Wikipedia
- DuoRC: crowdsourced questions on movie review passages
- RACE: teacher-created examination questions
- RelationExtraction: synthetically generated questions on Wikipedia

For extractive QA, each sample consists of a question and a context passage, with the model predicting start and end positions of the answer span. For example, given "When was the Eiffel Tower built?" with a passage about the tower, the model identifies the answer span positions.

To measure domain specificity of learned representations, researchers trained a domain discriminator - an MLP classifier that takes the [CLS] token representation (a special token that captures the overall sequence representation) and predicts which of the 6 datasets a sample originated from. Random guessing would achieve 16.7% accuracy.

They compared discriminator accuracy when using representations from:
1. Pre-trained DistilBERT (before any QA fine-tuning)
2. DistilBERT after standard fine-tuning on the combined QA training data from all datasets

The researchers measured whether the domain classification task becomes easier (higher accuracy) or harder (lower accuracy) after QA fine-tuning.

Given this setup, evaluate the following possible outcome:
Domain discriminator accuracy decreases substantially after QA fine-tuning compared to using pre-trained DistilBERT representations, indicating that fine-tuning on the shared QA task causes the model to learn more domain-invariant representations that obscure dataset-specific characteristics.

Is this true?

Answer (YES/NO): NO